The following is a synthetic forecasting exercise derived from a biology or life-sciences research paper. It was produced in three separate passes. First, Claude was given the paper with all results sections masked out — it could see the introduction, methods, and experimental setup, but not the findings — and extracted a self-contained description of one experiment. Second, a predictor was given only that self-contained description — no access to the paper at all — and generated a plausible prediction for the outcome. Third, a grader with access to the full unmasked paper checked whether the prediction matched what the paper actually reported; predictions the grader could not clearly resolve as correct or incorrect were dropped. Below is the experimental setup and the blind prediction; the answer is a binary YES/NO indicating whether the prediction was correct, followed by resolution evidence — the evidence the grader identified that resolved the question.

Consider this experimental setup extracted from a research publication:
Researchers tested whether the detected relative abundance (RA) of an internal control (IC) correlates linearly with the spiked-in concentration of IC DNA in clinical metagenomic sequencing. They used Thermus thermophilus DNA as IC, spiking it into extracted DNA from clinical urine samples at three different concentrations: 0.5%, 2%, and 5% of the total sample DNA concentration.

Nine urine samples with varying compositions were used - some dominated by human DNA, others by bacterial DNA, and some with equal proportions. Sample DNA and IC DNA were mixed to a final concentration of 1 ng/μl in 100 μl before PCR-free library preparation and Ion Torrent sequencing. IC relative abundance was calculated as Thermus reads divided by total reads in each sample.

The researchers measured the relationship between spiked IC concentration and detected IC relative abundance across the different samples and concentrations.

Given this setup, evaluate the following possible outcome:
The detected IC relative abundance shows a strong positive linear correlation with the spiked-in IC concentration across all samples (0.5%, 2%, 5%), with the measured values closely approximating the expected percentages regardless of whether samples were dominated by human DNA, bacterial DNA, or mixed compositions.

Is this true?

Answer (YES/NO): NO